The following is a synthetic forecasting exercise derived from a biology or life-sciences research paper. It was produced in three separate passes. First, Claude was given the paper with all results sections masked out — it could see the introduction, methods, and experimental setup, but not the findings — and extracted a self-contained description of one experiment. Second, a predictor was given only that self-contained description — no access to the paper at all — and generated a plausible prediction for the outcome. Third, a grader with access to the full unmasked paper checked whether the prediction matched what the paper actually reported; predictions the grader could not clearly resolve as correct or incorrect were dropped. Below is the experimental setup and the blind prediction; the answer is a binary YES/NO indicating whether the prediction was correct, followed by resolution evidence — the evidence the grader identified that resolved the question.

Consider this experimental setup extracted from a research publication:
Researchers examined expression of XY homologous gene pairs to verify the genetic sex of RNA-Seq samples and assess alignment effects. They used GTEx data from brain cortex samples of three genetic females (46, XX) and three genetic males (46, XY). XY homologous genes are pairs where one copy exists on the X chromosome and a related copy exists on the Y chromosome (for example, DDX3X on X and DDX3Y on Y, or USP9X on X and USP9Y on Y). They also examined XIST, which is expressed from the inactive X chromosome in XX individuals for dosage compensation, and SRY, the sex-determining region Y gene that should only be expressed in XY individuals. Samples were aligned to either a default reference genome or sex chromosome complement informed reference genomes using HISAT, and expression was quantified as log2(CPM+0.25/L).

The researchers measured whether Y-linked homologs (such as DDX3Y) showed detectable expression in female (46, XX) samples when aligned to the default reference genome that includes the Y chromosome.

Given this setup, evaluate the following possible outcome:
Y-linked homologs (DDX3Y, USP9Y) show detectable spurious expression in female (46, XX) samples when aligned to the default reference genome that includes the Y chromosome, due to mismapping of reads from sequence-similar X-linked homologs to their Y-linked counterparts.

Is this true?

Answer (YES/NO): YES